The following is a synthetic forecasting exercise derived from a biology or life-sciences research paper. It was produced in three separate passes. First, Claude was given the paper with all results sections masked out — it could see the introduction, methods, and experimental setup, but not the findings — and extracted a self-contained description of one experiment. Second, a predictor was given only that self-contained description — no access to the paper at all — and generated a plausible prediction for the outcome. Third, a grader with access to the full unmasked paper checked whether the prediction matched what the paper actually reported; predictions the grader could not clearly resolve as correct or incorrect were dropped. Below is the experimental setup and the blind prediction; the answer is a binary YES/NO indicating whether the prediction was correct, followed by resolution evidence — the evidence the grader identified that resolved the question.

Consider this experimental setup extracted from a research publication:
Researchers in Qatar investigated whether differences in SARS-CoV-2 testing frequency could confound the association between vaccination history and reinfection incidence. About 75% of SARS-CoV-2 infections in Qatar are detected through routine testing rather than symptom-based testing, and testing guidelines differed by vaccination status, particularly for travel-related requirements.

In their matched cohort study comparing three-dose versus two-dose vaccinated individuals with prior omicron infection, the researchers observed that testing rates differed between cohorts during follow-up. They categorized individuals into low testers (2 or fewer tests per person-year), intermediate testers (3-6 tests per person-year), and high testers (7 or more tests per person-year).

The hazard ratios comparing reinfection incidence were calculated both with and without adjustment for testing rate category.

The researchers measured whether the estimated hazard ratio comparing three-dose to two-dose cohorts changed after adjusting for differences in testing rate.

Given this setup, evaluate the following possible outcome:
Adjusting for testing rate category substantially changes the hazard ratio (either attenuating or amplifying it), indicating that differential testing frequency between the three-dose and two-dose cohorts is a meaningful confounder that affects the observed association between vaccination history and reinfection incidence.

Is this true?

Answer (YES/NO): YES